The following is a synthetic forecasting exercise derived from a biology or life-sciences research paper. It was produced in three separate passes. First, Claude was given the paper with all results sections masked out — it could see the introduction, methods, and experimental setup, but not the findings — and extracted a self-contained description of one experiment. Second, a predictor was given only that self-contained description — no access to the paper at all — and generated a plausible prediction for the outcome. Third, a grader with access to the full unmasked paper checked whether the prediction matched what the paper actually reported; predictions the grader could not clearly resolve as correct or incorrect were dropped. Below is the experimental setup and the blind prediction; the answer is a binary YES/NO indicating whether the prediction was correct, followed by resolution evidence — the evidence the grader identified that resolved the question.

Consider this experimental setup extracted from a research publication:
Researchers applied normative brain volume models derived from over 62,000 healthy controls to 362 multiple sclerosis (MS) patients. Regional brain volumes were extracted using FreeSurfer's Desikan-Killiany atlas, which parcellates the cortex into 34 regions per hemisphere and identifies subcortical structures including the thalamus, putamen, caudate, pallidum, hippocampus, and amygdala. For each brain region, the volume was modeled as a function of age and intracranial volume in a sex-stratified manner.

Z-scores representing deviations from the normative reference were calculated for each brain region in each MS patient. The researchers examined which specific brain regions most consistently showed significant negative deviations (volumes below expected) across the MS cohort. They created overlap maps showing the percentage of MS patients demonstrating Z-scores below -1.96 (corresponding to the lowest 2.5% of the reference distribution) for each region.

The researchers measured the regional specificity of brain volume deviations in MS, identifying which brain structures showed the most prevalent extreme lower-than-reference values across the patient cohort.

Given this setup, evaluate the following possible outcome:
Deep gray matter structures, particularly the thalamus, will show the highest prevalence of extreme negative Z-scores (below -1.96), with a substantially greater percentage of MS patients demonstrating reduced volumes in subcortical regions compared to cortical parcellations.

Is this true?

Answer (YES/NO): YES